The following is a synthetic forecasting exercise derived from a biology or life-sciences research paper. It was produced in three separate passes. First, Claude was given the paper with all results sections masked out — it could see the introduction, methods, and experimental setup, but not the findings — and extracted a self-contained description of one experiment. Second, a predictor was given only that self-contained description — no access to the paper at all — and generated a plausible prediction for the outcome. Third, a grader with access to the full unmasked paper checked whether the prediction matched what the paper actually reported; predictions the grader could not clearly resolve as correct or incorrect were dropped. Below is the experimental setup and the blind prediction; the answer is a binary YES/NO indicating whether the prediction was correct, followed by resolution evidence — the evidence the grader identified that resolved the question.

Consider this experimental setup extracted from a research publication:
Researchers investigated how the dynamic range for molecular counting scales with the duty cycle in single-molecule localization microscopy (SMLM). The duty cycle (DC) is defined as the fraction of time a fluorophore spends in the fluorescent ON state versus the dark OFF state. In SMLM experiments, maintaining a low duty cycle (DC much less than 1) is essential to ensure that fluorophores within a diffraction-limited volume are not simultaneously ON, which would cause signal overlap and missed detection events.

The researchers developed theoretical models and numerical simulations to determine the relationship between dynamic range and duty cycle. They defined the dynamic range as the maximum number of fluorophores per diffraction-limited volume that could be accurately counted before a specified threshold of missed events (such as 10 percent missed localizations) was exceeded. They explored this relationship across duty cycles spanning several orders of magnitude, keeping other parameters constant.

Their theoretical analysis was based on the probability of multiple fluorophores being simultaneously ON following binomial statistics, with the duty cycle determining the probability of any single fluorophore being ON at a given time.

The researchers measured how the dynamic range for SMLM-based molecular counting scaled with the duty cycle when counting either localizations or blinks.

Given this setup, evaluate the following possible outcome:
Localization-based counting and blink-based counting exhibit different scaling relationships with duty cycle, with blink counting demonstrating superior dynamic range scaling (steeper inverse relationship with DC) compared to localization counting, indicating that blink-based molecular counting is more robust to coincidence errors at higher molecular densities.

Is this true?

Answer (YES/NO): NO